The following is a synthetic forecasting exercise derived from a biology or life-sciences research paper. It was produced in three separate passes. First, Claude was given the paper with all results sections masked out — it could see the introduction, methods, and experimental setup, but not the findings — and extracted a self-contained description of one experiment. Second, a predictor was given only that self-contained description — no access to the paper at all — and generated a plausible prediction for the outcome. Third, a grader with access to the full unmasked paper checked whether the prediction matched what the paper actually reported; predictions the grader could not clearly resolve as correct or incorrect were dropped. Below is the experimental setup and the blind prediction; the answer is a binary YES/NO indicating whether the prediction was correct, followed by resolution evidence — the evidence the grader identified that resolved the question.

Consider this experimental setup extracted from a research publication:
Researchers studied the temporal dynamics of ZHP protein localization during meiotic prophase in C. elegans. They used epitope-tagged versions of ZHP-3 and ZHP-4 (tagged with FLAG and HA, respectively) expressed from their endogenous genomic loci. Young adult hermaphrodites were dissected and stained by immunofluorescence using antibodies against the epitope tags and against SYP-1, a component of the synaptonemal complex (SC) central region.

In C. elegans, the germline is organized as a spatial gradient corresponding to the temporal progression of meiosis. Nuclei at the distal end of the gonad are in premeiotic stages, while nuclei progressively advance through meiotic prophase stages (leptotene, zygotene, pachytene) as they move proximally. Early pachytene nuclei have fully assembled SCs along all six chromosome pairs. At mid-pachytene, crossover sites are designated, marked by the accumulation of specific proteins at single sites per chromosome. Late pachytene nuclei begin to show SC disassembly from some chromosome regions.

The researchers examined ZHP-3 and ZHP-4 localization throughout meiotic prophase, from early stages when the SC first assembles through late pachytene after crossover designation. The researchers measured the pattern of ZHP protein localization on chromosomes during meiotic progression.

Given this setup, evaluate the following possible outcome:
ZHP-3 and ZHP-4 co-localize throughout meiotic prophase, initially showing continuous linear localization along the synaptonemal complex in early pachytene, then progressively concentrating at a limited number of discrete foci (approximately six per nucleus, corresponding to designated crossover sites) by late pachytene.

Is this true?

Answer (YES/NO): NO